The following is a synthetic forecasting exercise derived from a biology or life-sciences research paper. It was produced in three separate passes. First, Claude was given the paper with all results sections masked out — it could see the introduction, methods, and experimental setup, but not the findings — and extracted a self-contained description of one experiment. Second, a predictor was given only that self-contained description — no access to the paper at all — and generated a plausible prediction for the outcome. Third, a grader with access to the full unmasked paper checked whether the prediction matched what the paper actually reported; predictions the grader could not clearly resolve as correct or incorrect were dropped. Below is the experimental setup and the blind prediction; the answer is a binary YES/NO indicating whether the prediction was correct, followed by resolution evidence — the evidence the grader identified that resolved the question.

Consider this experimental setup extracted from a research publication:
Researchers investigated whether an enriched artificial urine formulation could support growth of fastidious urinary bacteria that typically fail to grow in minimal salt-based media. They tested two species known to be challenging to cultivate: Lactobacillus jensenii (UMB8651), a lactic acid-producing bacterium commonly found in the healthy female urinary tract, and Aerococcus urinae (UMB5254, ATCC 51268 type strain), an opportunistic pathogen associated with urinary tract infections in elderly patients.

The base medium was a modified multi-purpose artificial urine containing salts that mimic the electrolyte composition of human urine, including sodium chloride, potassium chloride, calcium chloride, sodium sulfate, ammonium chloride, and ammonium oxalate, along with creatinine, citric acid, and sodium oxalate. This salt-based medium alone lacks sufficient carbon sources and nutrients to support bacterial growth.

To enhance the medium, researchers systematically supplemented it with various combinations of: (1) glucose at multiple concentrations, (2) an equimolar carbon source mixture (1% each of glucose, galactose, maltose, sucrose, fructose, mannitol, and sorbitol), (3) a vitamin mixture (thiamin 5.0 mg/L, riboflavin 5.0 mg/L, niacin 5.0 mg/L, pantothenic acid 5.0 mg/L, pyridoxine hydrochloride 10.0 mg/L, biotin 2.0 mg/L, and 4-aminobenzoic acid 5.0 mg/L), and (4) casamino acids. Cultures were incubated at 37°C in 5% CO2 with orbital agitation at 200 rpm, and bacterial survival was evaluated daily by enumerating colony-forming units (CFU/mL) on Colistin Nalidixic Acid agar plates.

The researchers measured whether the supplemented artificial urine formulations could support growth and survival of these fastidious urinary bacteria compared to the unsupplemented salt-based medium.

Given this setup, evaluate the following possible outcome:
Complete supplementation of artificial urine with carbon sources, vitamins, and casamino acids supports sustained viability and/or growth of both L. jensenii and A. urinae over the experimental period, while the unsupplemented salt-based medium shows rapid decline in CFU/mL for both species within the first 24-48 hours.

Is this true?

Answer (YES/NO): NO